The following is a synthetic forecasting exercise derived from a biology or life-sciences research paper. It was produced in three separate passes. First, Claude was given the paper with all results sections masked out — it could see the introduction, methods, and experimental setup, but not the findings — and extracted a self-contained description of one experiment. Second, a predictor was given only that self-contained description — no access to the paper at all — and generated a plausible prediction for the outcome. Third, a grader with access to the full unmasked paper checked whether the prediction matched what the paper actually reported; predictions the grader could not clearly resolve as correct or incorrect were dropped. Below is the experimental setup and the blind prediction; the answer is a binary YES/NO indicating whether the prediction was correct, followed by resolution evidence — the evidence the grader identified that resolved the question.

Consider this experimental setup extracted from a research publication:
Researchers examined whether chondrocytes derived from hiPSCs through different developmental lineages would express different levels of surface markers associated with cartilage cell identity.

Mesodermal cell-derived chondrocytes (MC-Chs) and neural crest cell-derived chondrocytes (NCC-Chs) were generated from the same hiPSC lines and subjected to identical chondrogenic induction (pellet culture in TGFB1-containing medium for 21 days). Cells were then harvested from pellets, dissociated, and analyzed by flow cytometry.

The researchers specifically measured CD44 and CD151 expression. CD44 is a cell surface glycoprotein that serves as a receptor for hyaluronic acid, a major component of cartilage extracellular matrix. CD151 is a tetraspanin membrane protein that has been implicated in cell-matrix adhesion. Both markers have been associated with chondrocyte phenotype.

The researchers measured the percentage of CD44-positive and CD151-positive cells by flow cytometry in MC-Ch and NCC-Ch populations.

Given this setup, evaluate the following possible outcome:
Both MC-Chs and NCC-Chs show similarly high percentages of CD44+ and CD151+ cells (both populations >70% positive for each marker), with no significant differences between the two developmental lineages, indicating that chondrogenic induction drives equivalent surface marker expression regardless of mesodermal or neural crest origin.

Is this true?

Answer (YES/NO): NO